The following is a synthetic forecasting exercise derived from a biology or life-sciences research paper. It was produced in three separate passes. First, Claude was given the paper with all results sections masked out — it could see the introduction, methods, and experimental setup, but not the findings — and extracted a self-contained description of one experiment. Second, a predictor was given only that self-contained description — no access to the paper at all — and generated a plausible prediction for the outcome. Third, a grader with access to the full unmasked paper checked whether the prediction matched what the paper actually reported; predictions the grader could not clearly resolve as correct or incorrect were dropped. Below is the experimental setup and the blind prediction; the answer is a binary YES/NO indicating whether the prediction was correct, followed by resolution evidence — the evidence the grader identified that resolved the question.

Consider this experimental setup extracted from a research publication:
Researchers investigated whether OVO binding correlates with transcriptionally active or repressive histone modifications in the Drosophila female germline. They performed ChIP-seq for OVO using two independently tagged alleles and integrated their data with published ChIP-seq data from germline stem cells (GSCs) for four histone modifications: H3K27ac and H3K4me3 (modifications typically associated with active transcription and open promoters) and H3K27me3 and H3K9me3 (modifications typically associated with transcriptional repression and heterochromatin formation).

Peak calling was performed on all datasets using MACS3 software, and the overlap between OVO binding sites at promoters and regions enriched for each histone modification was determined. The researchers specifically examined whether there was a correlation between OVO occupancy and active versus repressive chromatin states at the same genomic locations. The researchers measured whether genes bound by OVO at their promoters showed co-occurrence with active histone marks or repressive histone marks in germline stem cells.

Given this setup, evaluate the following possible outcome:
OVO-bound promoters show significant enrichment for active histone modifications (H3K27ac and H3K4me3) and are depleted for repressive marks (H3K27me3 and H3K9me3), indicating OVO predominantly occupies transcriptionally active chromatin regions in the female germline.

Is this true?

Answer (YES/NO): YES